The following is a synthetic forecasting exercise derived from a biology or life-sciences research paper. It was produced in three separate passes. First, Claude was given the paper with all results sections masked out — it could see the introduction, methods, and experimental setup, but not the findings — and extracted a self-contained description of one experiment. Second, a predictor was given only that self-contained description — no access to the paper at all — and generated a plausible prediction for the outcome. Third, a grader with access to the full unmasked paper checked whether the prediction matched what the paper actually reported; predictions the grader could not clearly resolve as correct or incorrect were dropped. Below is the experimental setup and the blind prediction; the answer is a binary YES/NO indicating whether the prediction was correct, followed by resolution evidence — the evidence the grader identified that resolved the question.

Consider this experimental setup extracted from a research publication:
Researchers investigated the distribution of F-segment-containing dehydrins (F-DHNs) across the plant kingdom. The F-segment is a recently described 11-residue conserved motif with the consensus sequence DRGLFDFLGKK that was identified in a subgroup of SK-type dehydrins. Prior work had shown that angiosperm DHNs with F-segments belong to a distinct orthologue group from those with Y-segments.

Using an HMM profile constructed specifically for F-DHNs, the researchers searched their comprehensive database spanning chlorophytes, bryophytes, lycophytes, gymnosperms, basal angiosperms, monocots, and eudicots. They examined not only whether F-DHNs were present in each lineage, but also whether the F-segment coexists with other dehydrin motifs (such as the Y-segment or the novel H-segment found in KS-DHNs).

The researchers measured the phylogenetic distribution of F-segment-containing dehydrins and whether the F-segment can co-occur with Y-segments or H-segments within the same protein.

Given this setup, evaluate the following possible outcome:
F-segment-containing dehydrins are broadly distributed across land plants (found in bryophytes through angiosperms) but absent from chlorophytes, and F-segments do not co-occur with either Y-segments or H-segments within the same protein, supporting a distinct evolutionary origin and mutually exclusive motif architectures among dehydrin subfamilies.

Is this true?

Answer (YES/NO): NO